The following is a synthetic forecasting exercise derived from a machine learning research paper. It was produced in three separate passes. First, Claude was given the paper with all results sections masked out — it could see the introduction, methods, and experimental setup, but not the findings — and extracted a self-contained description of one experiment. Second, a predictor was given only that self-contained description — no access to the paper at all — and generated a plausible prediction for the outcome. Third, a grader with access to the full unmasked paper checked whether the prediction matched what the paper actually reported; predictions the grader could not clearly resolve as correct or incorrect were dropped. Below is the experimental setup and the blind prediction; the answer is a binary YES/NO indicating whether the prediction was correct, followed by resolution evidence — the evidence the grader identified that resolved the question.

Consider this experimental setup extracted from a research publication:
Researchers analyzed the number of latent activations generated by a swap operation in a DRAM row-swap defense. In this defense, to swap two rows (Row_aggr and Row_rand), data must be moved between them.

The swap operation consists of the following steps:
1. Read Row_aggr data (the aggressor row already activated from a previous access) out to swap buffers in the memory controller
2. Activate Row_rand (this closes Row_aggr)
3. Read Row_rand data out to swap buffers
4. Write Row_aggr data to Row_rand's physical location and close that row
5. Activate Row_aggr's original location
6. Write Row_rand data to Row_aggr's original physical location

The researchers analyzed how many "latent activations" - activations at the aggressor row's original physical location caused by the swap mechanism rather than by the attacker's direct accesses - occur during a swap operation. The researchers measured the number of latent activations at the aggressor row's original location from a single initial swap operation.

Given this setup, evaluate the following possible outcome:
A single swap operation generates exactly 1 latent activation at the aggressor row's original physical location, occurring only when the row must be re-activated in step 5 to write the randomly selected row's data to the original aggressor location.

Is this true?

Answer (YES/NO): YES